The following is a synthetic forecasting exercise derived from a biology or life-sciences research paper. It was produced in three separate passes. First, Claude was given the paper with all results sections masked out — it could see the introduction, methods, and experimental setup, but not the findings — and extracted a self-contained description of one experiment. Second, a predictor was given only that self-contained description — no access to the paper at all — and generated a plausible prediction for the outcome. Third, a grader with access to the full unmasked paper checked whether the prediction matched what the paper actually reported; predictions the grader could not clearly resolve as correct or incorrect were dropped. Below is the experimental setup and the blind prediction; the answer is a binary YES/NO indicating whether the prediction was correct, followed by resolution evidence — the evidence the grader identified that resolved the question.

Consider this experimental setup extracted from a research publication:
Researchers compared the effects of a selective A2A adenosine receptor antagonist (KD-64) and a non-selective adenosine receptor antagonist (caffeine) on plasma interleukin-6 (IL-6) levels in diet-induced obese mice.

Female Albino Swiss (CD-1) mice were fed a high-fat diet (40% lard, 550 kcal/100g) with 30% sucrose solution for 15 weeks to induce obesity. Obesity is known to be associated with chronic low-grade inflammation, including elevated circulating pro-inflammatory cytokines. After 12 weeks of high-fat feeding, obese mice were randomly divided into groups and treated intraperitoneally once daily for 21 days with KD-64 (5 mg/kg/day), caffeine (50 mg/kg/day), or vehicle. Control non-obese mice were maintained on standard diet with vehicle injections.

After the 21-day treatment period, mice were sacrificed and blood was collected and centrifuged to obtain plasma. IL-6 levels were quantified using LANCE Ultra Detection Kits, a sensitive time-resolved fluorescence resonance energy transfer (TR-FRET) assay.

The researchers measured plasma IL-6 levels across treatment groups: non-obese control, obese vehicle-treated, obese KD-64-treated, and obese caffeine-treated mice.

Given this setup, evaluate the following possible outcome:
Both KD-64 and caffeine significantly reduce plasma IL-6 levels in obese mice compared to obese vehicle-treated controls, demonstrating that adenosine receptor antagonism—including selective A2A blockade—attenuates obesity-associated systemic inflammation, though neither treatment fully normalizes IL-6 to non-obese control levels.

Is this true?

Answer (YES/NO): NO